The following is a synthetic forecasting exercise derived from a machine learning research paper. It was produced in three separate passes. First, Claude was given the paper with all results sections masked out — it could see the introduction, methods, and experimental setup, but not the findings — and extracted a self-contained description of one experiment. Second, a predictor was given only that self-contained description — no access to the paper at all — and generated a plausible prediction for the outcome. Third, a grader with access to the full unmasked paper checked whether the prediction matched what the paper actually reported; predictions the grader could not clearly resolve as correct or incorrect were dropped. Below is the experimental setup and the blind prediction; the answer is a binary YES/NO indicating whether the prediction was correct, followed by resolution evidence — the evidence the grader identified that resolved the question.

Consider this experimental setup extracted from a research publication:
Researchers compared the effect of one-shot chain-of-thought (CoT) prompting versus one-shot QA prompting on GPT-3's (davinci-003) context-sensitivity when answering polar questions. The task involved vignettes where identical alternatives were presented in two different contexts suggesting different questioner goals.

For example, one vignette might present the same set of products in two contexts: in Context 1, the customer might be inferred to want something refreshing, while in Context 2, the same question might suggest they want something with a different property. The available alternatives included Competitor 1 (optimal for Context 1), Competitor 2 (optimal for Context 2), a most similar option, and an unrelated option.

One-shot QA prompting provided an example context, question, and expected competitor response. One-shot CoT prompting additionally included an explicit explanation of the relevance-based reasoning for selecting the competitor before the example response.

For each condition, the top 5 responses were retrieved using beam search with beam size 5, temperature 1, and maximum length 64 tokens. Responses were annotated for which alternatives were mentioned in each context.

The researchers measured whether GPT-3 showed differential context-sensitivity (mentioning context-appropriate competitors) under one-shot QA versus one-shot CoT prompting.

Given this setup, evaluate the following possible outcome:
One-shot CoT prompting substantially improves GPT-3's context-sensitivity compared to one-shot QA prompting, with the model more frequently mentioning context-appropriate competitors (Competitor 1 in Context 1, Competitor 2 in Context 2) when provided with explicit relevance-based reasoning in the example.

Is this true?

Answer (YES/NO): NO